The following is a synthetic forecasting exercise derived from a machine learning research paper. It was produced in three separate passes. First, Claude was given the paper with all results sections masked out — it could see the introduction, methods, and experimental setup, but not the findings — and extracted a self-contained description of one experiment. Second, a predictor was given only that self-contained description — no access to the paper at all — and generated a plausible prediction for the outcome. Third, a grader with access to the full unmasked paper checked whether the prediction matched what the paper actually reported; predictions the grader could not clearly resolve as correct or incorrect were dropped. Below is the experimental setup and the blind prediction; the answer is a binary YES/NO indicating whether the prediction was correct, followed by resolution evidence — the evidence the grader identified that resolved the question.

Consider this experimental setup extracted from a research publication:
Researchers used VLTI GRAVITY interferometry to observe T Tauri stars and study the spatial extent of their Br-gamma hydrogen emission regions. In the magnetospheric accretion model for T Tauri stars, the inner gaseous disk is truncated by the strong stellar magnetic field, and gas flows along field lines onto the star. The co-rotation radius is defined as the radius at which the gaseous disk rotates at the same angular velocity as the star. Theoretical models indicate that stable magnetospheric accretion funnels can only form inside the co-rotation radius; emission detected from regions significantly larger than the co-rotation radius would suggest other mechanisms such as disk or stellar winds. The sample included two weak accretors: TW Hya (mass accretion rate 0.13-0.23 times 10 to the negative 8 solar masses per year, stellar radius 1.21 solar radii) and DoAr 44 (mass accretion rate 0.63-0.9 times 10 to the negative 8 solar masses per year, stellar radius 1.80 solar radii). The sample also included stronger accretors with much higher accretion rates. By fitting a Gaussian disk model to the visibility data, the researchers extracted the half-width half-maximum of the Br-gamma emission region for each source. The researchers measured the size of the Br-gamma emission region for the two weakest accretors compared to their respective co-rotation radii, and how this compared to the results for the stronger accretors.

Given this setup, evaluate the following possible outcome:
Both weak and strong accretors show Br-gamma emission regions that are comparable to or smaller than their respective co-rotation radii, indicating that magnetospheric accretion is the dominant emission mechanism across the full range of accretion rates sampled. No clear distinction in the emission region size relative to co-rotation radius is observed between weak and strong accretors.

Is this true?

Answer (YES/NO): NO